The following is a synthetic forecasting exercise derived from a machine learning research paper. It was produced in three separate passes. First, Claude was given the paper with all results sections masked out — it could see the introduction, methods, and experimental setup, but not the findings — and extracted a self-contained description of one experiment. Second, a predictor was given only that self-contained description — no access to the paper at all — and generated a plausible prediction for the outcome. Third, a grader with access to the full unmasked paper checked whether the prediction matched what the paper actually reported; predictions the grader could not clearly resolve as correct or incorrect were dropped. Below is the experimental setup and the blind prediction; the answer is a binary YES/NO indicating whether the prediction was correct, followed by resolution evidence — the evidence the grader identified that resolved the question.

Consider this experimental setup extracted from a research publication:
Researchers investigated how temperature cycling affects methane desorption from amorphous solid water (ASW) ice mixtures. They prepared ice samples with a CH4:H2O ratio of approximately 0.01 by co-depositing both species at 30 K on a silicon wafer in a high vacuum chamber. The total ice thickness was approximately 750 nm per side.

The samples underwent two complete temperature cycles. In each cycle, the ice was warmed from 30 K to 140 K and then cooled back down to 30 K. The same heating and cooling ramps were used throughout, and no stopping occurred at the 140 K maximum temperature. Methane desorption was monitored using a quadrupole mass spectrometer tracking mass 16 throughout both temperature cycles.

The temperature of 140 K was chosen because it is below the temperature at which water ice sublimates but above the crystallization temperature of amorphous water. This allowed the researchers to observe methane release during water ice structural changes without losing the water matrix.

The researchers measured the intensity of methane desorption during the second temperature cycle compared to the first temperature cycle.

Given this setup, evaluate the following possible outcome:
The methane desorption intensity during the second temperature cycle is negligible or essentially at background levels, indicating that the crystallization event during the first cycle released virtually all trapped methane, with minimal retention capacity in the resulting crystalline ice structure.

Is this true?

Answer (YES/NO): NO